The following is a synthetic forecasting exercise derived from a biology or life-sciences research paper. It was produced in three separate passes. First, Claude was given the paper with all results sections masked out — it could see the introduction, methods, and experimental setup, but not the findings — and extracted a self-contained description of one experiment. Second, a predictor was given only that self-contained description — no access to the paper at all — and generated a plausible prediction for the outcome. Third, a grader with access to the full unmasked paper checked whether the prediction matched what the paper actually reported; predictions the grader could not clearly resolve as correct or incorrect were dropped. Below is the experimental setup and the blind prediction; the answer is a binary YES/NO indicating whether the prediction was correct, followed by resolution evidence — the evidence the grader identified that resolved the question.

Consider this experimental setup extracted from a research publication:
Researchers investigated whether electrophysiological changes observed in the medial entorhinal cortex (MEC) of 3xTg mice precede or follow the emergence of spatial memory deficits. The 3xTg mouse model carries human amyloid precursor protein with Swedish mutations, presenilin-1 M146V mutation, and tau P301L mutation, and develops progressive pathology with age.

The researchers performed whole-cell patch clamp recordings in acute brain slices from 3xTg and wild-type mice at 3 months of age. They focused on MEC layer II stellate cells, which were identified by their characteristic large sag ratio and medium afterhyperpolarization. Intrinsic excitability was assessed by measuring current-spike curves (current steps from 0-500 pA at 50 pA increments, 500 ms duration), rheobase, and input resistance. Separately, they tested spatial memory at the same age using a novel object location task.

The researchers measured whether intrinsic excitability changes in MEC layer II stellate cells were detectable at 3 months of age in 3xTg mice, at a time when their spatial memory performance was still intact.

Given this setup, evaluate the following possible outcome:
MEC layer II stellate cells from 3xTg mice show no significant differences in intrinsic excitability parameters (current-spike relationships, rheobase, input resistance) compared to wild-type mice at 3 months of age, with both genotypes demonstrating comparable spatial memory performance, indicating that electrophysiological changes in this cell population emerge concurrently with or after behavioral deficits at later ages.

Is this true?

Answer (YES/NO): NO